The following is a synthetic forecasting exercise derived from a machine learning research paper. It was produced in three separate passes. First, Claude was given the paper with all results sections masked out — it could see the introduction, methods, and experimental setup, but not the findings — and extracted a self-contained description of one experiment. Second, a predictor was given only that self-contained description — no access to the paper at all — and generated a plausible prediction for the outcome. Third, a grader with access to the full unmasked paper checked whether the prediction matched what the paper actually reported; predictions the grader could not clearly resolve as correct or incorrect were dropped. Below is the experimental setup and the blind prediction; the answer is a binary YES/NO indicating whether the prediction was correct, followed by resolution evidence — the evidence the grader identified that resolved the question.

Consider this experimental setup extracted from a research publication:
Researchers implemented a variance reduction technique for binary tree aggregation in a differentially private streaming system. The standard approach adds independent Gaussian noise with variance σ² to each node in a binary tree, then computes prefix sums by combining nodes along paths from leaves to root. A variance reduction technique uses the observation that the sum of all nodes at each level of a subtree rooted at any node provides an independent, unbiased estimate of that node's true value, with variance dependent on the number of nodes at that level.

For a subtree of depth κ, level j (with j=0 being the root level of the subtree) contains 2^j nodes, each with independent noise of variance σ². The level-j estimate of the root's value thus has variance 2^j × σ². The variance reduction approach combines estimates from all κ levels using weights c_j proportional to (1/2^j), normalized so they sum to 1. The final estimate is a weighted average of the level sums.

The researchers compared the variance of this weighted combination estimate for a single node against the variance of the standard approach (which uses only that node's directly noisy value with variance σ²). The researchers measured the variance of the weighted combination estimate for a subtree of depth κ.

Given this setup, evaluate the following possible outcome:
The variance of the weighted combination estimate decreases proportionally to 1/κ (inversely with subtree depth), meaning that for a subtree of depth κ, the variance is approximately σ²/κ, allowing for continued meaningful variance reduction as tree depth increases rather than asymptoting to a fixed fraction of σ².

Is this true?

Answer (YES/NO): NO